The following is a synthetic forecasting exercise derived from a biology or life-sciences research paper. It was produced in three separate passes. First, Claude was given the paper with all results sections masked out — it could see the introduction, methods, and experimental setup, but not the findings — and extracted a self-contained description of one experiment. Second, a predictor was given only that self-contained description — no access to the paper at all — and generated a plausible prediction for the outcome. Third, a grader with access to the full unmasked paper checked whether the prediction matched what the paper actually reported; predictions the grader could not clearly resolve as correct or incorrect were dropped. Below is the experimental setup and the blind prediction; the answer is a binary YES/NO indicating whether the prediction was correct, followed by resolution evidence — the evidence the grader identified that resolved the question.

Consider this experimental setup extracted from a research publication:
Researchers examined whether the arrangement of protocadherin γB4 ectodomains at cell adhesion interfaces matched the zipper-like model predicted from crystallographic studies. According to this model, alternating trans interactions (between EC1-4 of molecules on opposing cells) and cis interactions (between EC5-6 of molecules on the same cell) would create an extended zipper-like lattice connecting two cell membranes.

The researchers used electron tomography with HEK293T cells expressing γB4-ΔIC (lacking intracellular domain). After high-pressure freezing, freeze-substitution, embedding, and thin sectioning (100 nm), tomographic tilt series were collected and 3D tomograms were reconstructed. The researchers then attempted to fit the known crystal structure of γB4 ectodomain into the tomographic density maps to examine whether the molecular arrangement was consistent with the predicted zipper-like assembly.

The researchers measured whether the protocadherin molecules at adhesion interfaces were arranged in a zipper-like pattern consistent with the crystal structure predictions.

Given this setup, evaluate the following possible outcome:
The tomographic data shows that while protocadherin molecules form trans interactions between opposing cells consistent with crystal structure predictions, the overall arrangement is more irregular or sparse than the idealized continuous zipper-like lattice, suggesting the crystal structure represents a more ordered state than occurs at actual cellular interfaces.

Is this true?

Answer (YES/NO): NO